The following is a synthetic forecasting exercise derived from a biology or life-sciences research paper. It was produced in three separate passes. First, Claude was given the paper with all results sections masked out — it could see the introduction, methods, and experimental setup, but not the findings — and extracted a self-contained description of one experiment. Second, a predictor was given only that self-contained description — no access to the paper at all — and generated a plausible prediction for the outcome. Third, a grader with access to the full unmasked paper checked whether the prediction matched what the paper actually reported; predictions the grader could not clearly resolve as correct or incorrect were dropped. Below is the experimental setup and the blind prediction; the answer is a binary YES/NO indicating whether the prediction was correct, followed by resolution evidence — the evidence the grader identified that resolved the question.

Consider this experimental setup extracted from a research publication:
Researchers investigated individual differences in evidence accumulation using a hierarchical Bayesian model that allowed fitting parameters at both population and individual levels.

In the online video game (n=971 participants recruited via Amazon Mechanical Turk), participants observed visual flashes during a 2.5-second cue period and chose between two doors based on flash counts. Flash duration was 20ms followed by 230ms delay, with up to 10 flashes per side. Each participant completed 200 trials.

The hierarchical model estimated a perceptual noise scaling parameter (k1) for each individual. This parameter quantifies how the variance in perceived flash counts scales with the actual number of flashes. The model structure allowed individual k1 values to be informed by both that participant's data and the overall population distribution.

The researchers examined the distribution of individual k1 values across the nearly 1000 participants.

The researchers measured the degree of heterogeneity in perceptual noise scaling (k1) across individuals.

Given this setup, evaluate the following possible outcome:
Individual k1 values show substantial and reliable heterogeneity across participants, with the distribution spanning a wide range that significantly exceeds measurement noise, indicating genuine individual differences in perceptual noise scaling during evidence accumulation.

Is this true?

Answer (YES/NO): YES